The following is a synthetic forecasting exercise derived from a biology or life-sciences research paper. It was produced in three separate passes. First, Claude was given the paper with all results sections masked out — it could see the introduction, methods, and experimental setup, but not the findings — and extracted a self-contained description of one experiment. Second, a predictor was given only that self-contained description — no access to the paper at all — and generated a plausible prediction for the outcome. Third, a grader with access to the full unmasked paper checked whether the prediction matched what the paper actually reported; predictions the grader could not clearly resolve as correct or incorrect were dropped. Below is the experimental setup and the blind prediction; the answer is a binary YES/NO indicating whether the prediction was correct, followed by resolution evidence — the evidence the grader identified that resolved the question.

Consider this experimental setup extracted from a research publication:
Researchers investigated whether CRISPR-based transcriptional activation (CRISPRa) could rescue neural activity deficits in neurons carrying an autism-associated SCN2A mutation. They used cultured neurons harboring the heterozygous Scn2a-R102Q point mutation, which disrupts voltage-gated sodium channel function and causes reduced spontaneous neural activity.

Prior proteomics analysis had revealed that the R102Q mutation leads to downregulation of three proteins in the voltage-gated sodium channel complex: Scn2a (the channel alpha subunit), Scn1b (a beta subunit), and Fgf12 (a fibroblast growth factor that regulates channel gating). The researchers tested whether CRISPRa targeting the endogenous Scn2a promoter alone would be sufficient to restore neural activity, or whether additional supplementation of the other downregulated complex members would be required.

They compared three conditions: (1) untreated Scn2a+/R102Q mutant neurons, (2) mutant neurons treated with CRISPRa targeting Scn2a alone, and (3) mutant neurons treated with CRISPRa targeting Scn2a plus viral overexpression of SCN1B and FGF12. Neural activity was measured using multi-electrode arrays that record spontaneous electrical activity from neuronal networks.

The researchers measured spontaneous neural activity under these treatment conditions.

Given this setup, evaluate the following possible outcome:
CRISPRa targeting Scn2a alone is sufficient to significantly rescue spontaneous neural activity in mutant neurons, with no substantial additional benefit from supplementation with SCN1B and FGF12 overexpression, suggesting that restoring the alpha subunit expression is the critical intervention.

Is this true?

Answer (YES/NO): NO